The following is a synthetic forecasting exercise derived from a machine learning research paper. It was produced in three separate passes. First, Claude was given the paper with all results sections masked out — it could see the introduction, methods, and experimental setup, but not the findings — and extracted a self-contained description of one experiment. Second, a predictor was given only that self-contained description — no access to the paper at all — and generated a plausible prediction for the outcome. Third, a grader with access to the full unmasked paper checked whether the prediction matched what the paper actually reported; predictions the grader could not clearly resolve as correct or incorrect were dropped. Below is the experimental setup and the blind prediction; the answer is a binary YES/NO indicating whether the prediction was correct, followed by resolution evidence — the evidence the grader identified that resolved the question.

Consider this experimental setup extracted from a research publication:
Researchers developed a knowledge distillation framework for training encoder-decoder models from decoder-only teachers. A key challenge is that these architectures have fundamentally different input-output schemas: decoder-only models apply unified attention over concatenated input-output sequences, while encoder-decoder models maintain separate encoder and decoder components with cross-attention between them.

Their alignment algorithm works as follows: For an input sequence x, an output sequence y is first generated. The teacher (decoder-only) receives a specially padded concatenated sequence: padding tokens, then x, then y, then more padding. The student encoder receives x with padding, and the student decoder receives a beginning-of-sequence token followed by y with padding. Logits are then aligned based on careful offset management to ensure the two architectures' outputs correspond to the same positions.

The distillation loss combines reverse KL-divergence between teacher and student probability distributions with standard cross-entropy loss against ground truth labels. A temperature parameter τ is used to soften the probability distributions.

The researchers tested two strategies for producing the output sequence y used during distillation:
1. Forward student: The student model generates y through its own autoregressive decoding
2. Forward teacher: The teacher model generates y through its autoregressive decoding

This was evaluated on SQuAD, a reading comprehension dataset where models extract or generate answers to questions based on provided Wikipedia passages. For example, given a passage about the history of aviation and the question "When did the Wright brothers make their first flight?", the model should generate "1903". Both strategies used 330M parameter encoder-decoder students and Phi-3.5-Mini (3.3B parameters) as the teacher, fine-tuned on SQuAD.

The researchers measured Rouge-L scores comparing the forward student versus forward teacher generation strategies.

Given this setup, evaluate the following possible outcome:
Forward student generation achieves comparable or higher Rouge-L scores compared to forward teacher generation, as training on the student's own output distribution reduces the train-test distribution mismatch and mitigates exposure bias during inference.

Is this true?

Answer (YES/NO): YES